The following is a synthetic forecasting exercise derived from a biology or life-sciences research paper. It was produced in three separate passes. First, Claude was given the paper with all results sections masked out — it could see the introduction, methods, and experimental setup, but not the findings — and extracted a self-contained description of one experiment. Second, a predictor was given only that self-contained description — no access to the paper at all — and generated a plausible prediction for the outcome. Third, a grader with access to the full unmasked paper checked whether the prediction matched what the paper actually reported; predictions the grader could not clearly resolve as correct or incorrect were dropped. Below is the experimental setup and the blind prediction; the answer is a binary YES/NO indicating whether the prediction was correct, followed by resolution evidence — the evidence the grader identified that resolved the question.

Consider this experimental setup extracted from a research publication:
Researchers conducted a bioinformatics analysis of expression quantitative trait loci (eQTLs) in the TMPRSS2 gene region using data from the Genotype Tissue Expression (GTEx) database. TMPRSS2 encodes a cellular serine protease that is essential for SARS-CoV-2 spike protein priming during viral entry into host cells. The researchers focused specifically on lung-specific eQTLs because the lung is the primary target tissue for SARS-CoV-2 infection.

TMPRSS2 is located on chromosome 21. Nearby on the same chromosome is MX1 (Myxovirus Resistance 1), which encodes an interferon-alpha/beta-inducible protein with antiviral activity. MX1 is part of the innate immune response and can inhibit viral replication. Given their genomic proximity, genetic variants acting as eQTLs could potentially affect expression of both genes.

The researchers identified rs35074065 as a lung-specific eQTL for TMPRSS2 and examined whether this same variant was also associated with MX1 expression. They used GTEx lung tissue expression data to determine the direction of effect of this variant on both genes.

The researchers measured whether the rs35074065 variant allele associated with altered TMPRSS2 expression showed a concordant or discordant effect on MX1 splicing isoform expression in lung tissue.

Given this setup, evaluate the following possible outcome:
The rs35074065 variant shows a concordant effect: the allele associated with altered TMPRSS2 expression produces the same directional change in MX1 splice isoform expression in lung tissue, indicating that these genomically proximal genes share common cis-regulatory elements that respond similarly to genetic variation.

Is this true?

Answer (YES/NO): NO